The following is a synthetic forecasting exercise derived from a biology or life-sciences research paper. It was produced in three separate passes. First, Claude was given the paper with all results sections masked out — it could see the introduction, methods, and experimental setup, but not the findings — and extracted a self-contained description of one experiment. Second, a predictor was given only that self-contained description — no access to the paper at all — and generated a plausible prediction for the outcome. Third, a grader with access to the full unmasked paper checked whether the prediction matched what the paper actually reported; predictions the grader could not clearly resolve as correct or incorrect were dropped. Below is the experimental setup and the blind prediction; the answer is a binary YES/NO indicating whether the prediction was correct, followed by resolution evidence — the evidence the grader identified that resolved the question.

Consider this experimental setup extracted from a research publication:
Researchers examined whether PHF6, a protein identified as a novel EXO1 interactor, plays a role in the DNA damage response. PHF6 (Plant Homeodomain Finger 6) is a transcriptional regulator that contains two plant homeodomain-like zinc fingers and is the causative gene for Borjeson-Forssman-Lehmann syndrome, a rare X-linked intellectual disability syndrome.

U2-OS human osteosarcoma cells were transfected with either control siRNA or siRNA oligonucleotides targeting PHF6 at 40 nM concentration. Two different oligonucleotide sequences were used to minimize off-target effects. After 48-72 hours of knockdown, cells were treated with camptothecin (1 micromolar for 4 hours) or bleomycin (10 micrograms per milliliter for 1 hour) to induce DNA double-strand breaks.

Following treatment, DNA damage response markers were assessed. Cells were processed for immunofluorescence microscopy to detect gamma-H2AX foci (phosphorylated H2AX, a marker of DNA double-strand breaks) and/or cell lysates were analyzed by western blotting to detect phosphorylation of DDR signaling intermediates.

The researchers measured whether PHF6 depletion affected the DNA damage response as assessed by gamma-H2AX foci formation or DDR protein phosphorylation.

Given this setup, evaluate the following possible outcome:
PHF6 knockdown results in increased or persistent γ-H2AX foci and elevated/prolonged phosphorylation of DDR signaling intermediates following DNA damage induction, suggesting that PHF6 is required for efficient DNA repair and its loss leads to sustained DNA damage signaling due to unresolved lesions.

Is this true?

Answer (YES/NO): NO